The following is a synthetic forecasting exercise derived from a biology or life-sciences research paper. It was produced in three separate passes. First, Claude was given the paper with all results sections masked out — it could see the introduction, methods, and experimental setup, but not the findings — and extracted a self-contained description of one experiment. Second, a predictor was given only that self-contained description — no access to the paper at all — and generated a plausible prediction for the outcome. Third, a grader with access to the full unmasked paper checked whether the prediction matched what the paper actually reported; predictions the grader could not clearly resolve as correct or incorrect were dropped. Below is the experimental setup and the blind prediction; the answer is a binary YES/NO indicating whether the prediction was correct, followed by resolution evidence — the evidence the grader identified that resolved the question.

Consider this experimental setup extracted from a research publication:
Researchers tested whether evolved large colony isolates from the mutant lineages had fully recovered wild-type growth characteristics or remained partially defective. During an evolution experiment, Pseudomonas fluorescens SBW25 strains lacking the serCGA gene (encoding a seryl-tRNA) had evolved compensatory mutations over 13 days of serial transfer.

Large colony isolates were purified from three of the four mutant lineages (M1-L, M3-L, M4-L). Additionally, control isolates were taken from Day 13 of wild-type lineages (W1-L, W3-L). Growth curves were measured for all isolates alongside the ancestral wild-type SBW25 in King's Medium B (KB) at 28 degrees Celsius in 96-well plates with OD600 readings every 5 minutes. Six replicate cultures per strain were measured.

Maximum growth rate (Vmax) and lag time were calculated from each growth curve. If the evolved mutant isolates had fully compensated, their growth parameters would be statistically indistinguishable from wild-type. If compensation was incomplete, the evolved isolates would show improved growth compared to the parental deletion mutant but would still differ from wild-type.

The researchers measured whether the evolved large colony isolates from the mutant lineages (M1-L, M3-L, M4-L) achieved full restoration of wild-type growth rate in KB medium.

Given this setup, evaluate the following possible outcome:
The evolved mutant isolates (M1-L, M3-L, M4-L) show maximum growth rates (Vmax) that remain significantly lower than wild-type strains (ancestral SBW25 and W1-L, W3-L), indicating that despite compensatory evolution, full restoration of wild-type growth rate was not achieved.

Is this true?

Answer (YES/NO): NO